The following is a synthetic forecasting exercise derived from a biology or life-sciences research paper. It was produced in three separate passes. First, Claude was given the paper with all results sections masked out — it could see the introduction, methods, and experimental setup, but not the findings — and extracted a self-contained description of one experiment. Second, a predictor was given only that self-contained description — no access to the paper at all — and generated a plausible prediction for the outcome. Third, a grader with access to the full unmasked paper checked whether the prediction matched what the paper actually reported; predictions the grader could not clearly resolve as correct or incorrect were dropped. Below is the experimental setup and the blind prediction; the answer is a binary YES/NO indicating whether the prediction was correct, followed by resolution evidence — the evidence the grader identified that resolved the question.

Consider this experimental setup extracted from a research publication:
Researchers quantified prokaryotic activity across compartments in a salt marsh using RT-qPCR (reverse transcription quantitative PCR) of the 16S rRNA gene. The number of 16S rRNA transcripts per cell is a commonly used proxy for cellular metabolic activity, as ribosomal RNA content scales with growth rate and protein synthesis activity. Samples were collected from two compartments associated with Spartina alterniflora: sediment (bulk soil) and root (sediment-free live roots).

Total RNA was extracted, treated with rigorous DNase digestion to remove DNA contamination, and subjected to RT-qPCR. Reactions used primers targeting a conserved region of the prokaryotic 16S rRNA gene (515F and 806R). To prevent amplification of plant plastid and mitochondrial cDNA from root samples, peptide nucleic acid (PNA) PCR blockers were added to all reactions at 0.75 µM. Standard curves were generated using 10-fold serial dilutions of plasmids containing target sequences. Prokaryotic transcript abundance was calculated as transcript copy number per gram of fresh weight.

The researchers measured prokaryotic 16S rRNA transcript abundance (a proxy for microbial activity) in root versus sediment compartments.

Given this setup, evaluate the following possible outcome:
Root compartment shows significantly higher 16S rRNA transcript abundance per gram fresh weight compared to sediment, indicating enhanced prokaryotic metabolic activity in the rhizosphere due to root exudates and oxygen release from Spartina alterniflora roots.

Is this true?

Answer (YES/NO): YES